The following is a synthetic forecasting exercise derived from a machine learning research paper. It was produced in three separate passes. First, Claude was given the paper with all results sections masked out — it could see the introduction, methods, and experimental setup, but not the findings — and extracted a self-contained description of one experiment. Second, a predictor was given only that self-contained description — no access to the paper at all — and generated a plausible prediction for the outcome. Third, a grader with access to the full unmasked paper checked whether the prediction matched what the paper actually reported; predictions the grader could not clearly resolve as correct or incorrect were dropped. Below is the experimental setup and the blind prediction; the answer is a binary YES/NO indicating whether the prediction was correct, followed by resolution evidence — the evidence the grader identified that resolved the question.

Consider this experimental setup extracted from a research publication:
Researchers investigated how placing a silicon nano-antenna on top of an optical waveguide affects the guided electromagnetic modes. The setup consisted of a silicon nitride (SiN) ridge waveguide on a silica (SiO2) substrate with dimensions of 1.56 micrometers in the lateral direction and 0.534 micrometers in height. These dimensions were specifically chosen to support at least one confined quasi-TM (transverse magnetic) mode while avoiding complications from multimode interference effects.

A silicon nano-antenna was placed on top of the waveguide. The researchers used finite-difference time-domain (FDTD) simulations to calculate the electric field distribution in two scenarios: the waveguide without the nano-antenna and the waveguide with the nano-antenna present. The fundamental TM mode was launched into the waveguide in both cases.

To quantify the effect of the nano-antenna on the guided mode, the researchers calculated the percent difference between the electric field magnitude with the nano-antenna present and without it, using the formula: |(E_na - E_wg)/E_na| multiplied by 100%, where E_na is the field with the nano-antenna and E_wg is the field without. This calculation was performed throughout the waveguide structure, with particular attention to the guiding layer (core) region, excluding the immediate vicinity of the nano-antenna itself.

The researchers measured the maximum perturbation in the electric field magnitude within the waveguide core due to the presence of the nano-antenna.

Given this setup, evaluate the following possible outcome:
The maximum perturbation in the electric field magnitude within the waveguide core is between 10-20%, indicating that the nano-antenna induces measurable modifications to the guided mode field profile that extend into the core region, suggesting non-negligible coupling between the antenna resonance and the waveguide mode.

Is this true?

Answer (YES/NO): NO